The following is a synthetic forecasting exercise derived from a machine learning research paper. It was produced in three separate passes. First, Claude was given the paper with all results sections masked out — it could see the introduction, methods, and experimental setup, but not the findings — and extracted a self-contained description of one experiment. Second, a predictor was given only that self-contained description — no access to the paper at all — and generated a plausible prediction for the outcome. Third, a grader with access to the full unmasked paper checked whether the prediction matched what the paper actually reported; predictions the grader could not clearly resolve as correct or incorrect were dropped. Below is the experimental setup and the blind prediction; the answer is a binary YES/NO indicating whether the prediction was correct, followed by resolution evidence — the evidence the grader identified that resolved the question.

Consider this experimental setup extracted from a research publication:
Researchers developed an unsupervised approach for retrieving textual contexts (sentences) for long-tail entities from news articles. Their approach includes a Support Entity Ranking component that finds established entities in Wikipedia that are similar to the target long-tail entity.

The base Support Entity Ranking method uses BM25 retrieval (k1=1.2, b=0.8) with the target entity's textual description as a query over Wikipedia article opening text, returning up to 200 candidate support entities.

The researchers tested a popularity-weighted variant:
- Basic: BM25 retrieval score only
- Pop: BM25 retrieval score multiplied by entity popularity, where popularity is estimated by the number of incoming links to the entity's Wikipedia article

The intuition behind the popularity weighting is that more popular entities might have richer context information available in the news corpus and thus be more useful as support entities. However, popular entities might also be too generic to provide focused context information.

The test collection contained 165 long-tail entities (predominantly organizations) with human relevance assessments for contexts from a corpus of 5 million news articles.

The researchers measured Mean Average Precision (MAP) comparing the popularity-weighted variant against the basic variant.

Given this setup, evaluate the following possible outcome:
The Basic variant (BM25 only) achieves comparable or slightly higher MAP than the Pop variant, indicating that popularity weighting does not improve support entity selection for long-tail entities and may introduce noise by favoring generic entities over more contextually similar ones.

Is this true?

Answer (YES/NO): NO